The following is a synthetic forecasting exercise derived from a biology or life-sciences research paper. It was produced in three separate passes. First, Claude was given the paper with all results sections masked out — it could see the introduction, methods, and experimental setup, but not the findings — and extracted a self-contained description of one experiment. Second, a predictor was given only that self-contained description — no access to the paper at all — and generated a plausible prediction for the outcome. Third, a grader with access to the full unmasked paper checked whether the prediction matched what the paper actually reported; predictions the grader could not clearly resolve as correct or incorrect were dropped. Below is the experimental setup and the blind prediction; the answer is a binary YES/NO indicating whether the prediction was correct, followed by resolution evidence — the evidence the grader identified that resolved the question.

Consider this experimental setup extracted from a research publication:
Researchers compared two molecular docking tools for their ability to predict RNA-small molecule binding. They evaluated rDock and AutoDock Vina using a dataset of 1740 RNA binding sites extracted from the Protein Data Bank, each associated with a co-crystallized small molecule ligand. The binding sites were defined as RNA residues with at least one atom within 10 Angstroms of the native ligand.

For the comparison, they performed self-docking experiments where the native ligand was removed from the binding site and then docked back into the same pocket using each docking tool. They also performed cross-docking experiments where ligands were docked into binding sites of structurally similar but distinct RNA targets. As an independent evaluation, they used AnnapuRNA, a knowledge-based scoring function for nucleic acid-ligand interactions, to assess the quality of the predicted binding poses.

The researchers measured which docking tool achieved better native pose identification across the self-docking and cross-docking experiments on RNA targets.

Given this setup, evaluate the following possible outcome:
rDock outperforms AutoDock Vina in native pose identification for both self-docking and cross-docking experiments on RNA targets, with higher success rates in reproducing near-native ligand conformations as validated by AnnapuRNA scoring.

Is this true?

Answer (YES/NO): YES